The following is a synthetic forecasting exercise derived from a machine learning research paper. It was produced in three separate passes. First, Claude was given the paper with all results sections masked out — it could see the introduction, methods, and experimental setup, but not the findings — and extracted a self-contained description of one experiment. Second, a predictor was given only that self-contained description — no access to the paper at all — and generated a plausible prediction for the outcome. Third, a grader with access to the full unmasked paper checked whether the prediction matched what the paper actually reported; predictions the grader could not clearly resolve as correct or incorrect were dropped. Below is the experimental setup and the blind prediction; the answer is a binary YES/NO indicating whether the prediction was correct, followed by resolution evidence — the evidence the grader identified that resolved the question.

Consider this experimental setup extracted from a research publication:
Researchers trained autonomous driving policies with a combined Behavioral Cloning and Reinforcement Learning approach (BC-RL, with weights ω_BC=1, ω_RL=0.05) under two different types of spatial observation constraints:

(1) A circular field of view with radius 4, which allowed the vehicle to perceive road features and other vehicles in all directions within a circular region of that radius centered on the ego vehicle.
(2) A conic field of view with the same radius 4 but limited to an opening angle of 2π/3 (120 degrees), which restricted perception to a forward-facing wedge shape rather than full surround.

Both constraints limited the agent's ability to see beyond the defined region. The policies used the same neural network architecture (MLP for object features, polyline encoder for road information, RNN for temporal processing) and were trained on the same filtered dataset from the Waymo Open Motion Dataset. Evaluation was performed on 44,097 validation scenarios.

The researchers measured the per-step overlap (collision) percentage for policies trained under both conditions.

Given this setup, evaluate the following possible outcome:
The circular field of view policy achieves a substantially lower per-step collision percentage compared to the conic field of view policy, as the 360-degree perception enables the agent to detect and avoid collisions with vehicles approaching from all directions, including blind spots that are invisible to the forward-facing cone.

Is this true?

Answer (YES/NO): NO